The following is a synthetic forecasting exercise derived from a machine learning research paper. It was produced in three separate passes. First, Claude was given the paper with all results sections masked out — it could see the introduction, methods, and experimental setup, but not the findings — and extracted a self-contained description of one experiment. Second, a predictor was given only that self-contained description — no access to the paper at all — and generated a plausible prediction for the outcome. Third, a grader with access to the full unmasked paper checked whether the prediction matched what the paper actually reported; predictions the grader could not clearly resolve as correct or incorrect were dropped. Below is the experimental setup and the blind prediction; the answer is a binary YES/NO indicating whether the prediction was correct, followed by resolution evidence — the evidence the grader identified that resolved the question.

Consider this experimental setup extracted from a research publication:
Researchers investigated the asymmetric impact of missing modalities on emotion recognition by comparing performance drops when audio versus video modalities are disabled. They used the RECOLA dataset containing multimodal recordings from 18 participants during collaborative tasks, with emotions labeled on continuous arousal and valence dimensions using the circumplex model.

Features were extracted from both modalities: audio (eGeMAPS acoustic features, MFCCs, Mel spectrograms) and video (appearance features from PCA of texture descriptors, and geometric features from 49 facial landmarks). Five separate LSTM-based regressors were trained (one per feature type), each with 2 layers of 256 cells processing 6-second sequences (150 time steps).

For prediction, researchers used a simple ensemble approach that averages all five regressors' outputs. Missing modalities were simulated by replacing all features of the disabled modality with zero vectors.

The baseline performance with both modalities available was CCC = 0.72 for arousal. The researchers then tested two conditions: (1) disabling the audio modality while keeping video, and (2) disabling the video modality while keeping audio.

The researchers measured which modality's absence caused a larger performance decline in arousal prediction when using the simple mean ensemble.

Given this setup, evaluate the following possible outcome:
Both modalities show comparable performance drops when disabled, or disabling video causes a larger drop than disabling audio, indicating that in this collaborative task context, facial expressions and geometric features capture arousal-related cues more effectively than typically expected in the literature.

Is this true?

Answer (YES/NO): NO